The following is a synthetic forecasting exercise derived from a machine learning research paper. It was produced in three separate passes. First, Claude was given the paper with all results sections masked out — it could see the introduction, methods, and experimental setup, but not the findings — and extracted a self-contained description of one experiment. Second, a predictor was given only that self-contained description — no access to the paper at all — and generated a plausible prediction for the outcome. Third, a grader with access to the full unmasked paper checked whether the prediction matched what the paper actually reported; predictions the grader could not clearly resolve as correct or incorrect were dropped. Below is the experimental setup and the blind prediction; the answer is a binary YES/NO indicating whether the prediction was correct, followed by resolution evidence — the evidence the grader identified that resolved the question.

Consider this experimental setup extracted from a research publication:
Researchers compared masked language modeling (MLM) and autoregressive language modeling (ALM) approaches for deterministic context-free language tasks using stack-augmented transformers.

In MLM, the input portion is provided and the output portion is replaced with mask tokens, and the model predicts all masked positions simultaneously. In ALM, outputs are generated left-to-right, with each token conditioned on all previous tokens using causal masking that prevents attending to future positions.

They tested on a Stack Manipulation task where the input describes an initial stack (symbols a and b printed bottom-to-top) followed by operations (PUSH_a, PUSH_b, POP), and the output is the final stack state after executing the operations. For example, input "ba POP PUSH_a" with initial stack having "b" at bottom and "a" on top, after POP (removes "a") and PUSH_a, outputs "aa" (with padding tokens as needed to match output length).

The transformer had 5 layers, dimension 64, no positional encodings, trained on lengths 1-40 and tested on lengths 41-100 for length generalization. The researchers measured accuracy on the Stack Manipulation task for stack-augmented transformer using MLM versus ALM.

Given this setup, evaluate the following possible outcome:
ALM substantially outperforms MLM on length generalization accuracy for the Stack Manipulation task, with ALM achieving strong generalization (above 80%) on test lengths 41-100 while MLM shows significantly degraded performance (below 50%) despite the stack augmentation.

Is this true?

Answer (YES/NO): NO